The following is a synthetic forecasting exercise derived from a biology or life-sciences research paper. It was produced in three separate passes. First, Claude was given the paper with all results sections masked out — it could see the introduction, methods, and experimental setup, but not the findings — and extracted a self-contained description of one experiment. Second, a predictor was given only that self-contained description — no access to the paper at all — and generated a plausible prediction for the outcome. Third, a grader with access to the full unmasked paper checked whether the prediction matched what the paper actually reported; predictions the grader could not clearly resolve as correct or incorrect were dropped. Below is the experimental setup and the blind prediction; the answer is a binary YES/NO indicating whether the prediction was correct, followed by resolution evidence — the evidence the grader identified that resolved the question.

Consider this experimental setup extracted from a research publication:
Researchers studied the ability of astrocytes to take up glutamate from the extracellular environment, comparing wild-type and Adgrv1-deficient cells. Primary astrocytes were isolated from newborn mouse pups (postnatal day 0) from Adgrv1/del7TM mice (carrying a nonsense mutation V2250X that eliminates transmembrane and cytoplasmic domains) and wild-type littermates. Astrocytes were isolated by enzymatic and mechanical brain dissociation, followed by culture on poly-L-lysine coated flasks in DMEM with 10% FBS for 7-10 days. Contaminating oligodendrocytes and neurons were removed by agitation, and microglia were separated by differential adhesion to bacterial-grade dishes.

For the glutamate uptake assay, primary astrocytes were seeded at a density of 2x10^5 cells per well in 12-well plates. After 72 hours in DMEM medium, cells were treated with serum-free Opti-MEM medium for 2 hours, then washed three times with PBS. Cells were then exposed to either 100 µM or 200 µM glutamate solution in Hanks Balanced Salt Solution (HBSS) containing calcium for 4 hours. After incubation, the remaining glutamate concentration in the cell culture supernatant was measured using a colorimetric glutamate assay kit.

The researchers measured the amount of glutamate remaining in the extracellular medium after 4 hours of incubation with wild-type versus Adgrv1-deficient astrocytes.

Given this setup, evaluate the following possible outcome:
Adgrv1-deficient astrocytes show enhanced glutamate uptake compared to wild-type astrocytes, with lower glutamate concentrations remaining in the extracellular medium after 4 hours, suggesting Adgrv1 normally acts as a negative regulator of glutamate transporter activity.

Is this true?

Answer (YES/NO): NO